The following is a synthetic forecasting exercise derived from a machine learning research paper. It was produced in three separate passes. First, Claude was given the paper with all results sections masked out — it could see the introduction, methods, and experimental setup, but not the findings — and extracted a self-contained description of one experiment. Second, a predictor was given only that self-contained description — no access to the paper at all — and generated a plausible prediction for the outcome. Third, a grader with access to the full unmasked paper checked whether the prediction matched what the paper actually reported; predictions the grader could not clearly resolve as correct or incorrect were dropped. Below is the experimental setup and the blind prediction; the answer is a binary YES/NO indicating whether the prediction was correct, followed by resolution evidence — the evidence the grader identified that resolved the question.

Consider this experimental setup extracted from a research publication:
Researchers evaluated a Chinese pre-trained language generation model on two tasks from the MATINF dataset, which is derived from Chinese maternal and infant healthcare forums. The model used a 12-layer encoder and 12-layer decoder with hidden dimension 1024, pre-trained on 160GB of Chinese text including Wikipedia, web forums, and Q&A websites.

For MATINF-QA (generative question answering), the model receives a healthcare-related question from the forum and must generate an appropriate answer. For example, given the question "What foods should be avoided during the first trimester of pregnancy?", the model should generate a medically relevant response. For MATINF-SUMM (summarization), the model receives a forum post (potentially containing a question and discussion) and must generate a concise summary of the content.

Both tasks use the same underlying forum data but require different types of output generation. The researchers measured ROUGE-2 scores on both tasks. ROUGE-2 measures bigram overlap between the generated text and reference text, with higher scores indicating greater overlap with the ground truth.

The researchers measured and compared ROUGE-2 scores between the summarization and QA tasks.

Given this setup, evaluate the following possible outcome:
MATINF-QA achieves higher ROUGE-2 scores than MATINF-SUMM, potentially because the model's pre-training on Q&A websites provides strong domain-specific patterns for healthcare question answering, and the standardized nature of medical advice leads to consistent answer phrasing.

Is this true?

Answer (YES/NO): NO